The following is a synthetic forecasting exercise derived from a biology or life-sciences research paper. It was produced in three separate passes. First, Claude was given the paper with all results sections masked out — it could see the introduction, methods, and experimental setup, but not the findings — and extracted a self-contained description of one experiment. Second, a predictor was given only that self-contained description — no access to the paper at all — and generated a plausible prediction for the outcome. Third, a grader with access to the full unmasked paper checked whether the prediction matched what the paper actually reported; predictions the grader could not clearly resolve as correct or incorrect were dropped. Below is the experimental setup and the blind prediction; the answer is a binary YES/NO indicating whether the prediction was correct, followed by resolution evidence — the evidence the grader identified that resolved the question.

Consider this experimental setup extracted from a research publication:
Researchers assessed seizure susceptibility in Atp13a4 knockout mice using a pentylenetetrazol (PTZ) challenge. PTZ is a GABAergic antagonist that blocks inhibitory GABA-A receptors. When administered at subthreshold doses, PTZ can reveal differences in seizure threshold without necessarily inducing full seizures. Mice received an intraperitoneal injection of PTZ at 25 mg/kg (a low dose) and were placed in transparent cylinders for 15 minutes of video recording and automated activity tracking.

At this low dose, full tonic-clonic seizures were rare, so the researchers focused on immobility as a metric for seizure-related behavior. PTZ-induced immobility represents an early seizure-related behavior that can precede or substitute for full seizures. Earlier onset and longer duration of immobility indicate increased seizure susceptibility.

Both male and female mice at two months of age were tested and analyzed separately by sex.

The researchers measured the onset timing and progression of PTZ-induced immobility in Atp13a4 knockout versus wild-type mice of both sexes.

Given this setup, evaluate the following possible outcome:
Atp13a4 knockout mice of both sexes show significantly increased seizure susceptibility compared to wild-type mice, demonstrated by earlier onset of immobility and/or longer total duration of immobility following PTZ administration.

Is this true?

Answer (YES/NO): NO